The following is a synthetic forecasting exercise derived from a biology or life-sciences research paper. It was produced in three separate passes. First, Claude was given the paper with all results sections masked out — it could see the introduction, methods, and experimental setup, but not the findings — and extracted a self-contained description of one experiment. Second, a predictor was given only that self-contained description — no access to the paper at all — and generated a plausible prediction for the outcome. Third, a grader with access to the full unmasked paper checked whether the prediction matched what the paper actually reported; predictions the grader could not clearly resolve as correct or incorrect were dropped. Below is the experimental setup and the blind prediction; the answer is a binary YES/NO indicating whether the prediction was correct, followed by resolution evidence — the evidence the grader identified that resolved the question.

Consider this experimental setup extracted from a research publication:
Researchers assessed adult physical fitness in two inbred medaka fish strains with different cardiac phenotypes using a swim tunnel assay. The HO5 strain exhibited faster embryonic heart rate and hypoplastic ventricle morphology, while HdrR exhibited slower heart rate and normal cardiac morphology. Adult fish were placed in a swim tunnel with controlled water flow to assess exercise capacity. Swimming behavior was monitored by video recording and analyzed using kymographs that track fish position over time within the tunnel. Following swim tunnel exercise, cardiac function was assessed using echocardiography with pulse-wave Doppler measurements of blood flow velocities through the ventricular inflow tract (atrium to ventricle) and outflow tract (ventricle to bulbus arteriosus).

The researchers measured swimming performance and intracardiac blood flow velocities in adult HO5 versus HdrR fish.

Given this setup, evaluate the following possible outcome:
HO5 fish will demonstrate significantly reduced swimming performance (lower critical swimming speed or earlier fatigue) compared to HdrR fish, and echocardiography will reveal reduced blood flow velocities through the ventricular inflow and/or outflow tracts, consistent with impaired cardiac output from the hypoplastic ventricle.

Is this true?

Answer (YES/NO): YES